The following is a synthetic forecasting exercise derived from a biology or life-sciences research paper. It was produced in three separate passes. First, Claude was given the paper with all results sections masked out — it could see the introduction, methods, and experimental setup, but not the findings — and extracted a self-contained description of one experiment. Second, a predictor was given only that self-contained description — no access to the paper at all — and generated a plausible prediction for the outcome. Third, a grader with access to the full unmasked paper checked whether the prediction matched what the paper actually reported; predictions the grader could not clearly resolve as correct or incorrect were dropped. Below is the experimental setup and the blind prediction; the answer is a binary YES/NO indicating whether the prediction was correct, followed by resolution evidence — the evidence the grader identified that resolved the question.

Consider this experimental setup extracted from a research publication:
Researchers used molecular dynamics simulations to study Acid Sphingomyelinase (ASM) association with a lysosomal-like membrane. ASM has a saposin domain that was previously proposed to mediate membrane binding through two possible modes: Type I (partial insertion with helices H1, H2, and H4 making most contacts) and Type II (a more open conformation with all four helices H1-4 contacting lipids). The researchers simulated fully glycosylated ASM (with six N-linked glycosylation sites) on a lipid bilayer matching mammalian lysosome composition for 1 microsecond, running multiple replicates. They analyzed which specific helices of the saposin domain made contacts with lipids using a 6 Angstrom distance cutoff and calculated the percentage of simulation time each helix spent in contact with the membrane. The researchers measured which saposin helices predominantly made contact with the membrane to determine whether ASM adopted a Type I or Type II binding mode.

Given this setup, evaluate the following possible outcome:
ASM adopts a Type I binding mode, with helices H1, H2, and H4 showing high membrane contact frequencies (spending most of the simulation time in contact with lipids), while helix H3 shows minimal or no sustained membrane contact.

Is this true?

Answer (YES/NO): YES